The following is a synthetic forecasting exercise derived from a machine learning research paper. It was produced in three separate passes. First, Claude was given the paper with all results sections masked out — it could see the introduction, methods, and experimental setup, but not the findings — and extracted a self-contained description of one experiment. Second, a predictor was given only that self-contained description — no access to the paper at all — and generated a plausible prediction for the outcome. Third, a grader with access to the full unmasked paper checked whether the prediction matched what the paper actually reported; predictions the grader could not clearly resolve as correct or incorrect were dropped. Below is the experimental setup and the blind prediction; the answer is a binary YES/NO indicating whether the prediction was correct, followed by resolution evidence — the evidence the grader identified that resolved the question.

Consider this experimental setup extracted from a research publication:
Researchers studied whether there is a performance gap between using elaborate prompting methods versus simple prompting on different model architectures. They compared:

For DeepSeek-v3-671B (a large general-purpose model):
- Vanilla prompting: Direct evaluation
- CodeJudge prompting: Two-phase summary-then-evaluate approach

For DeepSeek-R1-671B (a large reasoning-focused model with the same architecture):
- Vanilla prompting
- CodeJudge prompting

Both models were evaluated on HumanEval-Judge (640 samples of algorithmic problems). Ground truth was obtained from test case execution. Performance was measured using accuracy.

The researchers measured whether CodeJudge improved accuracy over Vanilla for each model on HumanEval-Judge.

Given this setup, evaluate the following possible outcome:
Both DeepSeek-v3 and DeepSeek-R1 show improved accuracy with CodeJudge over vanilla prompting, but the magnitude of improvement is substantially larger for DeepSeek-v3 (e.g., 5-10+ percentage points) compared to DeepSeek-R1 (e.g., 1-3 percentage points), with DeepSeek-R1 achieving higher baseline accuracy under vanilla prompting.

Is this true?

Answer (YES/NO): NO